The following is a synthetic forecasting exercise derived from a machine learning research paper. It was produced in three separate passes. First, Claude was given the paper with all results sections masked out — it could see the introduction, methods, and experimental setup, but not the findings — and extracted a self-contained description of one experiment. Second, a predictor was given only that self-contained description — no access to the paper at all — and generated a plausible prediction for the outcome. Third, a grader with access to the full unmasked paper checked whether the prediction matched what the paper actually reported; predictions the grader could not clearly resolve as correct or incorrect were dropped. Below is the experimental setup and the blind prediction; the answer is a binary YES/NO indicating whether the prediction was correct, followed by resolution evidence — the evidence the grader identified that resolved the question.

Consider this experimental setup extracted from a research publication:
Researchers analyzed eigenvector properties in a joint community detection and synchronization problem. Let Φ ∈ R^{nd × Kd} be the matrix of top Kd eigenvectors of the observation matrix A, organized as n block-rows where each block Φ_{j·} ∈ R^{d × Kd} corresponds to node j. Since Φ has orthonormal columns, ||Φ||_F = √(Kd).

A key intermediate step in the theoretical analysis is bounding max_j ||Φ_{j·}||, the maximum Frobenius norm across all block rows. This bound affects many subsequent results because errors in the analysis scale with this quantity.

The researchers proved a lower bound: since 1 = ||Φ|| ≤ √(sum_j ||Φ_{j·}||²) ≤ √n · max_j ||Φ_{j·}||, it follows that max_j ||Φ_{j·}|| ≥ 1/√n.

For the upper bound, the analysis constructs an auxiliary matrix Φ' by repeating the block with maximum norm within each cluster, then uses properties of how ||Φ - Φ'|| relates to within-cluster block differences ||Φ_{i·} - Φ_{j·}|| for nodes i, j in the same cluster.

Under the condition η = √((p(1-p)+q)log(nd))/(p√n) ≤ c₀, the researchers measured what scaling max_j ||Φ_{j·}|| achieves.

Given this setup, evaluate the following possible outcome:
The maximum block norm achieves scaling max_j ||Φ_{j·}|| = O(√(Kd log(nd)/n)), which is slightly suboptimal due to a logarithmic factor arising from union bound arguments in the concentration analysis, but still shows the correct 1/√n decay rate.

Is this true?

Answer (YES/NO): NO